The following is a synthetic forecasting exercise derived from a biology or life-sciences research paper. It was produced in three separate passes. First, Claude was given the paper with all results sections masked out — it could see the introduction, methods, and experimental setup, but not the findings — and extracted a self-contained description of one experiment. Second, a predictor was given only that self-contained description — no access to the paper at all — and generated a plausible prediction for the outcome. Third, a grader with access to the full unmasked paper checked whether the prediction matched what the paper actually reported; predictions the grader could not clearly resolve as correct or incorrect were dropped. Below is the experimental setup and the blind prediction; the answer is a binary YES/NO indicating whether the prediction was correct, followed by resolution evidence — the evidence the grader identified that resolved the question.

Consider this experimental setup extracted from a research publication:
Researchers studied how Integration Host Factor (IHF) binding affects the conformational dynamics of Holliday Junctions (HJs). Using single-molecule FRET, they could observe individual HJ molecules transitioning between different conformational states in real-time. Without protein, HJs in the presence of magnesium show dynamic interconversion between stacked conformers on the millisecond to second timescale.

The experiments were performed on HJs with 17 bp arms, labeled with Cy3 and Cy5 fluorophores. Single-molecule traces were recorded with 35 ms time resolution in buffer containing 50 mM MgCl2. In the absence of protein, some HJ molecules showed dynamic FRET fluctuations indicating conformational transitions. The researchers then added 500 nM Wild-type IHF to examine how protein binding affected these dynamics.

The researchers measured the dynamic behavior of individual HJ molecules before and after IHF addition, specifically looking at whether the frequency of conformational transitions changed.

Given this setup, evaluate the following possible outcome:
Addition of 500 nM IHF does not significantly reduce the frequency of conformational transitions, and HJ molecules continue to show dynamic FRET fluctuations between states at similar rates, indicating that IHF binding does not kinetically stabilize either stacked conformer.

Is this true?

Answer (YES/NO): NO